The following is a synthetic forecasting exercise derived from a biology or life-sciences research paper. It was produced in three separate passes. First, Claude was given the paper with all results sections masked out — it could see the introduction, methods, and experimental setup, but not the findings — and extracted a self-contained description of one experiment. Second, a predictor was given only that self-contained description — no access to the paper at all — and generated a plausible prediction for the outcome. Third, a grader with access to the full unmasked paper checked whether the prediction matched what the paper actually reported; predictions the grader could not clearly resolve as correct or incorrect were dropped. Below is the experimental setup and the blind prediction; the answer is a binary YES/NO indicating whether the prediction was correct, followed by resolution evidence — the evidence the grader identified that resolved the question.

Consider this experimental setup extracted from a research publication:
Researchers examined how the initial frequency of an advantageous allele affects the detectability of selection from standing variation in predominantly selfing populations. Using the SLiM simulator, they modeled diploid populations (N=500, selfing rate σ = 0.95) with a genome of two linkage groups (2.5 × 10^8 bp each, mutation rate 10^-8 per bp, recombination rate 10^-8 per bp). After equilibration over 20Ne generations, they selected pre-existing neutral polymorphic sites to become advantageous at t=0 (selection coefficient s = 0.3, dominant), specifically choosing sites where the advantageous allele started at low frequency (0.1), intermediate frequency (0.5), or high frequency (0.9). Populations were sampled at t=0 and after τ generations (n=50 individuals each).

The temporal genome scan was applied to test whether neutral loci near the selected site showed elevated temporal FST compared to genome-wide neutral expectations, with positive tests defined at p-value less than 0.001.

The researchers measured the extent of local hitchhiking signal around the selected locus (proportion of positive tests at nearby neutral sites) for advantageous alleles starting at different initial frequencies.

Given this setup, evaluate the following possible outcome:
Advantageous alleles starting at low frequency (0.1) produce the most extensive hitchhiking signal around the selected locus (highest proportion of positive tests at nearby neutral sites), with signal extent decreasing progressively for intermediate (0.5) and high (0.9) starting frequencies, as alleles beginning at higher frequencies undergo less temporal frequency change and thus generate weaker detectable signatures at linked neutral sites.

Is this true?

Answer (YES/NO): NO